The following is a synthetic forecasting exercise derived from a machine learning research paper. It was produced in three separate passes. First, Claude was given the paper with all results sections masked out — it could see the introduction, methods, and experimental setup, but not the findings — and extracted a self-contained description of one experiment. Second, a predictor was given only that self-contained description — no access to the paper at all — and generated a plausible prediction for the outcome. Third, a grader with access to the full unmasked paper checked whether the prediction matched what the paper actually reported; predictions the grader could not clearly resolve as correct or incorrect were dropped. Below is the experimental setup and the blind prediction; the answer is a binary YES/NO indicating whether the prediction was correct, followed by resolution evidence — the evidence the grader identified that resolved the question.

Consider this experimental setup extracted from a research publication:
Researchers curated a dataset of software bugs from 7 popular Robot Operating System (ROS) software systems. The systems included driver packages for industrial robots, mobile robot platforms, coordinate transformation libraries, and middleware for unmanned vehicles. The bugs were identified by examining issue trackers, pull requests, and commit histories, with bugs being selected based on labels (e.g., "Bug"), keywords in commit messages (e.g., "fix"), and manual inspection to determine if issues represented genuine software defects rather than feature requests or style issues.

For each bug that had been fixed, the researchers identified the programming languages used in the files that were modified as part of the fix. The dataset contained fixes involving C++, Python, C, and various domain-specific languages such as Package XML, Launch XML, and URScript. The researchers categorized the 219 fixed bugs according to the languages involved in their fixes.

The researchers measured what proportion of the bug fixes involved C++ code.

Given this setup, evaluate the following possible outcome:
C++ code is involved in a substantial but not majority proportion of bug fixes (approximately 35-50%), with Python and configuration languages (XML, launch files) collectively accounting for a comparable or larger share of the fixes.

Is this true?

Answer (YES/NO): NO